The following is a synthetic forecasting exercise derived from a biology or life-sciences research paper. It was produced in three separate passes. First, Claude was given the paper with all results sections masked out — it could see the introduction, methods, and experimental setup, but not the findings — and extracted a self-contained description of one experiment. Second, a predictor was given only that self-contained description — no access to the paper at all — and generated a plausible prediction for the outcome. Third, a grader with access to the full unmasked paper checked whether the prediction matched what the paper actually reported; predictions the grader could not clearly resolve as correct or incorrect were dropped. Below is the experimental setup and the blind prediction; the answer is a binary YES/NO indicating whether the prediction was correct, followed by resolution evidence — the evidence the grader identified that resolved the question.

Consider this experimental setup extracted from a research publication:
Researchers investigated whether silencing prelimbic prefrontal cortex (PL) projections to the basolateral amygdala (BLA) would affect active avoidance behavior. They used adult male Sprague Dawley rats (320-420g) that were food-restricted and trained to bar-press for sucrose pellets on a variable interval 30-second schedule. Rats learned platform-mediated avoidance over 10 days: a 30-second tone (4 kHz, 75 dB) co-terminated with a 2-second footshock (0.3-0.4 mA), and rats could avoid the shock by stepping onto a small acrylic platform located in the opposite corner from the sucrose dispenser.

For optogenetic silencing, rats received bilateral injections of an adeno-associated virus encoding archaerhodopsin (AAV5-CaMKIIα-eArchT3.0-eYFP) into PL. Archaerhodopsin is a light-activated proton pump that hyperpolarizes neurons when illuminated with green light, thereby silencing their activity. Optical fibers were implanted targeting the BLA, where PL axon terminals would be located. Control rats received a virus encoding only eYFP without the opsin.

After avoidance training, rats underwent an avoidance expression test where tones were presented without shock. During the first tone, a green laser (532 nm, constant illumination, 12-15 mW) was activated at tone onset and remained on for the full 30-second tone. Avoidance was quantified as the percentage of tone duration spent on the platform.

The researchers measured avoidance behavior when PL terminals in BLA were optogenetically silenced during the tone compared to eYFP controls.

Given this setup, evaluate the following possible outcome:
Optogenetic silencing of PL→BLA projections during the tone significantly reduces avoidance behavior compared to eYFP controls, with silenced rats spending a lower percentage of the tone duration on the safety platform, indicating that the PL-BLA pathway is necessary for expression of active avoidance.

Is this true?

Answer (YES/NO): YES